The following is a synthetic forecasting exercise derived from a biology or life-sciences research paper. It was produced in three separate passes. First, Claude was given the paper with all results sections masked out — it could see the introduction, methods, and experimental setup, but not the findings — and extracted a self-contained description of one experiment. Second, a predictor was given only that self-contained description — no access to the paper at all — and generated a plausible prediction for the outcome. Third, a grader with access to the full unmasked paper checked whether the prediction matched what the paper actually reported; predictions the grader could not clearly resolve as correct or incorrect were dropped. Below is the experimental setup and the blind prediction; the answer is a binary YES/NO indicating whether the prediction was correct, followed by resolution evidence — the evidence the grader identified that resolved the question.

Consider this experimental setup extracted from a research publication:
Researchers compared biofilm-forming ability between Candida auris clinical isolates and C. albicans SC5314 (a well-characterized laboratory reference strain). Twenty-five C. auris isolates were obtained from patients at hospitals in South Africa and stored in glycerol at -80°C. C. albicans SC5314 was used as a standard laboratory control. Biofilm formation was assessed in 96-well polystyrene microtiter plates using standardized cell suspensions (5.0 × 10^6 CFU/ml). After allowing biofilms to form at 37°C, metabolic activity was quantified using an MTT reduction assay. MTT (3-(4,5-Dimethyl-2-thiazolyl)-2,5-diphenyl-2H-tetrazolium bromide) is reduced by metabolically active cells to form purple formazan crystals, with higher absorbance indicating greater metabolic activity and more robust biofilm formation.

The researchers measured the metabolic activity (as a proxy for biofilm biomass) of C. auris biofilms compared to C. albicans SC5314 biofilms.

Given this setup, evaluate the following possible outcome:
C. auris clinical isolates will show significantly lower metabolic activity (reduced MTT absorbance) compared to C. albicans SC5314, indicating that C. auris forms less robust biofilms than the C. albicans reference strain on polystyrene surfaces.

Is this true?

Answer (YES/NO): YES